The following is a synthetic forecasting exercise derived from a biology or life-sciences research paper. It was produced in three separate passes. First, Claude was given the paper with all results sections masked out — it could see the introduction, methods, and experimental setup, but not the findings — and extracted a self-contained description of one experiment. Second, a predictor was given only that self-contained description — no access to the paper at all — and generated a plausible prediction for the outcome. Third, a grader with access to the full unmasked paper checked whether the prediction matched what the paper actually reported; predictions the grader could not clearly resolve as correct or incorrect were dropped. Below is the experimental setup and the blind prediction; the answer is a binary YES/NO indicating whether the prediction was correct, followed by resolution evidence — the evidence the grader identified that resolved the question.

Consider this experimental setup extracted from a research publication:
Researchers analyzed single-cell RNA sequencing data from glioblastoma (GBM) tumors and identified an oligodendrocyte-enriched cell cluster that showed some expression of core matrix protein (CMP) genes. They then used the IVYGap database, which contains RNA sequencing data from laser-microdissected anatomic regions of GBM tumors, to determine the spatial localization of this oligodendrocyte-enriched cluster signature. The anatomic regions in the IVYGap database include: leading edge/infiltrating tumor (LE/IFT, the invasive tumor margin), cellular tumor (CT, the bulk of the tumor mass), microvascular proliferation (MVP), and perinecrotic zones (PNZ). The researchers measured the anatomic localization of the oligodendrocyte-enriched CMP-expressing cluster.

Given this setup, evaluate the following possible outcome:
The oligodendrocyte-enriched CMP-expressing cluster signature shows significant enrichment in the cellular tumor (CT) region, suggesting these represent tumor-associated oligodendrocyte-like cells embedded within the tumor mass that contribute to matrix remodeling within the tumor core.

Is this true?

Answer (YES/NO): NO